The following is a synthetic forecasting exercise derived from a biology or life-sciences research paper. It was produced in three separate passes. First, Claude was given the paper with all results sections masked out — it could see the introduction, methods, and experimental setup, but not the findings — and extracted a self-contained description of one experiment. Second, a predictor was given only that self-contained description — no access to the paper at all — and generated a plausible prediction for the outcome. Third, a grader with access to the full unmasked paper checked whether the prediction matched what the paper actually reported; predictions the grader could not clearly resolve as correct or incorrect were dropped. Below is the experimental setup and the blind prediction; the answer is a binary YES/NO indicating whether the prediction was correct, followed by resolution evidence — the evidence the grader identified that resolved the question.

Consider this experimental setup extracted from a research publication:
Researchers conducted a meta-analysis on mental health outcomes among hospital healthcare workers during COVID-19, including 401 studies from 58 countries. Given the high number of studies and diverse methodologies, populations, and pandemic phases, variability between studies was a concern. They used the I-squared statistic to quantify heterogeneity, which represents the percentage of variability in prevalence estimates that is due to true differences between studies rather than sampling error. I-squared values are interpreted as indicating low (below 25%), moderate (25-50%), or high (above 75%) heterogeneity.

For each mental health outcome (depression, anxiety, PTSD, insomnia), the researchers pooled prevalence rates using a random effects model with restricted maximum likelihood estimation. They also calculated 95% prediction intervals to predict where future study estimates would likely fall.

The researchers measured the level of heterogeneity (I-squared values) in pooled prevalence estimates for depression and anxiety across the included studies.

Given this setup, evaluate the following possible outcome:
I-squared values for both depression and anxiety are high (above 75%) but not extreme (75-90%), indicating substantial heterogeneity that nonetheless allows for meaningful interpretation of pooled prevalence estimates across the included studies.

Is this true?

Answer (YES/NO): NO